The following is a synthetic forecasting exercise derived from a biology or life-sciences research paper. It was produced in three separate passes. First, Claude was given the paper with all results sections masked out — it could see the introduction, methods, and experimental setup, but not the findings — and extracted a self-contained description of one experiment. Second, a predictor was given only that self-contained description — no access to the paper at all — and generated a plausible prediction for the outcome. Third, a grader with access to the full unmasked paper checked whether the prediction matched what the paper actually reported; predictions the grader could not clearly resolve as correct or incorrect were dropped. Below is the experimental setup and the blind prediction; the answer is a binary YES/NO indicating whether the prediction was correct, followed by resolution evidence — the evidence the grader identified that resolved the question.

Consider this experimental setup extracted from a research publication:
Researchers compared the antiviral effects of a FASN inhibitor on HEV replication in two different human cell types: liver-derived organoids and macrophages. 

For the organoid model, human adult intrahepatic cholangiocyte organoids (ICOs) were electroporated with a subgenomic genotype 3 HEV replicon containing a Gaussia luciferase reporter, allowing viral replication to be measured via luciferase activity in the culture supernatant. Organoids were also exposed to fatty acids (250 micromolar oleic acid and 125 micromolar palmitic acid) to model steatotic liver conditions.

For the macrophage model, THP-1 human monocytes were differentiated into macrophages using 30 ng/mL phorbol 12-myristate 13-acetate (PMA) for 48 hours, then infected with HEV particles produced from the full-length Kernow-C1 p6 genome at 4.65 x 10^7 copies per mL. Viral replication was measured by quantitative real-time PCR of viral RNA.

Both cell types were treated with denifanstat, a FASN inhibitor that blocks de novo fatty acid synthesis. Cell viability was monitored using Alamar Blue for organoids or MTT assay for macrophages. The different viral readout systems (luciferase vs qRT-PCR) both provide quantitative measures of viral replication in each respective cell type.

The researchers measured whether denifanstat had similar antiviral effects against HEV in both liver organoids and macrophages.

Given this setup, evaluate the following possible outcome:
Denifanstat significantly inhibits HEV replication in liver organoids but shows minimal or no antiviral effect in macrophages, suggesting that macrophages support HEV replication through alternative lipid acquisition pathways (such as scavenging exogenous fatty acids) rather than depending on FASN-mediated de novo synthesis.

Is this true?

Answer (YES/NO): NO